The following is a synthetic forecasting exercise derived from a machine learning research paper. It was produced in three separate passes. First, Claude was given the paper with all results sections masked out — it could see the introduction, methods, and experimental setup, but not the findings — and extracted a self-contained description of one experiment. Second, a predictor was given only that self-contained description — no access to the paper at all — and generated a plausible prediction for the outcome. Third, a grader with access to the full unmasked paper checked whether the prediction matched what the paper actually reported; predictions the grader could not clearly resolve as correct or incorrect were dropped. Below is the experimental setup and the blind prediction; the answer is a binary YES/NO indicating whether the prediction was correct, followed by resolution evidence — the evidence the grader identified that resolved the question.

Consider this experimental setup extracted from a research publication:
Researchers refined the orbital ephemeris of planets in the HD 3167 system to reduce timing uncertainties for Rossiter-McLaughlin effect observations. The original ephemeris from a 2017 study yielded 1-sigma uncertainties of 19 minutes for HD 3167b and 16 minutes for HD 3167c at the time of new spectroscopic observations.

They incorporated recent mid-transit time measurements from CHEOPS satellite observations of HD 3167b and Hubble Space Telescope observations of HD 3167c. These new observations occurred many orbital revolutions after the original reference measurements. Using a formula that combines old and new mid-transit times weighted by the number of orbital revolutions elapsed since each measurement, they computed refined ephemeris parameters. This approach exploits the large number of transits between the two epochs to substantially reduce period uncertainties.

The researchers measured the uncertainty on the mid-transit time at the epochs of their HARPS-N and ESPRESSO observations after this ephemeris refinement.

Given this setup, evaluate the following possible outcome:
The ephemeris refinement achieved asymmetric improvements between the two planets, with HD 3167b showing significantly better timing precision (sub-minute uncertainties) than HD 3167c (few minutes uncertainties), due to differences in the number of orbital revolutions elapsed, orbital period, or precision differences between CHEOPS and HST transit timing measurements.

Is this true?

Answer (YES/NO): NO